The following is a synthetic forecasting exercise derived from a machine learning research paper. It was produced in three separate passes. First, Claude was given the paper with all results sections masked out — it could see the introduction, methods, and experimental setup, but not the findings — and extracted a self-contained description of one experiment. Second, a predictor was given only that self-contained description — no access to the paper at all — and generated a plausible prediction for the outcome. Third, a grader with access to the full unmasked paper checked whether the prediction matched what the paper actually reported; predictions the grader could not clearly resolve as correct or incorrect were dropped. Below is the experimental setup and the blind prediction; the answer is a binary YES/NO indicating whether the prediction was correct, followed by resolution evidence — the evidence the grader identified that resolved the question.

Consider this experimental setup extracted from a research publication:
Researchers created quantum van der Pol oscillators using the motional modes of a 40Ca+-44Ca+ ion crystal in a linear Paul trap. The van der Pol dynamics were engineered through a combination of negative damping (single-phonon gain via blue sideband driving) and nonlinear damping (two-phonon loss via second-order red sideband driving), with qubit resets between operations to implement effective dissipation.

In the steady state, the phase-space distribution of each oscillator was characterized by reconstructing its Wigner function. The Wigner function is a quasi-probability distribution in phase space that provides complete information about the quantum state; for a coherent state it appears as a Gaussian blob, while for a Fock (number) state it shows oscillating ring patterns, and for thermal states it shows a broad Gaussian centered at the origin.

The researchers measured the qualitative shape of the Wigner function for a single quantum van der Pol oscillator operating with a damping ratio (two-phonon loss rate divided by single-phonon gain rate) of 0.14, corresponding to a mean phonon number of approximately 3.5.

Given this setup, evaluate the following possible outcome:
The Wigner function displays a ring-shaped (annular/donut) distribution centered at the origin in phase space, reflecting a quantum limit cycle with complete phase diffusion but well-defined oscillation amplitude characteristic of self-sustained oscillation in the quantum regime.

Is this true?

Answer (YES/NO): YES